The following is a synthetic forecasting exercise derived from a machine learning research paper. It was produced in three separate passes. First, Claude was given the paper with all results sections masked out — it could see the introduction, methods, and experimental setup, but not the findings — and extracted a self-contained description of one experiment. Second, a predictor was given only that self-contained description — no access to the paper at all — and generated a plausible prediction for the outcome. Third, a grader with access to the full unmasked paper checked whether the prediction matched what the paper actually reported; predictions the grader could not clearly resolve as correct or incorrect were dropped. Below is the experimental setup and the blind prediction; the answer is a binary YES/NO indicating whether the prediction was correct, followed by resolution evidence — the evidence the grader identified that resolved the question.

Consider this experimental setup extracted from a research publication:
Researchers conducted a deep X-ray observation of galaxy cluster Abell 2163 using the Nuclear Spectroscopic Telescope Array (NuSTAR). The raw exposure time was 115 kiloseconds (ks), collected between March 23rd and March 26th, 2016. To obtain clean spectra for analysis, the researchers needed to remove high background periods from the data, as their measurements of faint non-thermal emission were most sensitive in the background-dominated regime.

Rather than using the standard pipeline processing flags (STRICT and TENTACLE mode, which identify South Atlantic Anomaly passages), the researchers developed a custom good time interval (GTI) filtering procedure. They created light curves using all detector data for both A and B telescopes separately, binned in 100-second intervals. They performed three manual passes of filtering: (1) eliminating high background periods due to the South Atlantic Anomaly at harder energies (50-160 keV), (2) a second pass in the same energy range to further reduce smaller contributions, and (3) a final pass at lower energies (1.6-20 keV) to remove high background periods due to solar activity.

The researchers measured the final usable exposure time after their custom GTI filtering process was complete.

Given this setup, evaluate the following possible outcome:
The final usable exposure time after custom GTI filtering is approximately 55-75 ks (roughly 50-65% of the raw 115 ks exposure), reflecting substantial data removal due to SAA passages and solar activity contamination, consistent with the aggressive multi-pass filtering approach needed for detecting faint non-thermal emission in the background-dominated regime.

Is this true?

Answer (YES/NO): NO